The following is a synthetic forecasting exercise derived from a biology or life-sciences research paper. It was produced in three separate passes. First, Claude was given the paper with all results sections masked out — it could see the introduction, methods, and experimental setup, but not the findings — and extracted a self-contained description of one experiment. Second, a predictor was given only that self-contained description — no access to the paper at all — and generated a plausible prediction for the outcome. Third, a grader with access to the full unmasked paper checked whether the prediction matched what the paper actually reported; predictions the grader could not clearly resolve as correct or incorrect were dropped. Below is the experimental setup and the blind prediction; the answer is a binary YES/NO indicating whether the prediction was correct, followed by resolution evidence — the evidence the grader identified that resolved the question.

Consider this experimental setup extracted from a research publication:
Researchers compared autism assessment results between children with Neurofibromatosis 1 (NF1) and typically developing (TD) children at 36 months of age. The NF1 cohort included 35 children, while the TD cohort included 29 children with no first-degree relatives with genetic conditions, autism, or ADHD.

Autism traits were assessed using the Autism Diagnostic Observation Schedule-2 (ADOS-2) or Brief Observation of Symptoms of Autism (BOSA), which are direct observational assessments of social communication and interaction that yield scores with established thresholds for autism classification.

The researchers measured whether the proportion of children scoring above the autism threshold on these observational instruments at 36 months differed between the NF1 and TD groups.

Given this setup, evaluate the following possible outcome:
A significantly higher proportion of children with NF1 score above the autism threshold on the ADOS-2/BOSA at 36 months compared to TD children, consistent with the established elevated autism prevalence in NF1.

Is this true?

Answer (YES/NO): NO